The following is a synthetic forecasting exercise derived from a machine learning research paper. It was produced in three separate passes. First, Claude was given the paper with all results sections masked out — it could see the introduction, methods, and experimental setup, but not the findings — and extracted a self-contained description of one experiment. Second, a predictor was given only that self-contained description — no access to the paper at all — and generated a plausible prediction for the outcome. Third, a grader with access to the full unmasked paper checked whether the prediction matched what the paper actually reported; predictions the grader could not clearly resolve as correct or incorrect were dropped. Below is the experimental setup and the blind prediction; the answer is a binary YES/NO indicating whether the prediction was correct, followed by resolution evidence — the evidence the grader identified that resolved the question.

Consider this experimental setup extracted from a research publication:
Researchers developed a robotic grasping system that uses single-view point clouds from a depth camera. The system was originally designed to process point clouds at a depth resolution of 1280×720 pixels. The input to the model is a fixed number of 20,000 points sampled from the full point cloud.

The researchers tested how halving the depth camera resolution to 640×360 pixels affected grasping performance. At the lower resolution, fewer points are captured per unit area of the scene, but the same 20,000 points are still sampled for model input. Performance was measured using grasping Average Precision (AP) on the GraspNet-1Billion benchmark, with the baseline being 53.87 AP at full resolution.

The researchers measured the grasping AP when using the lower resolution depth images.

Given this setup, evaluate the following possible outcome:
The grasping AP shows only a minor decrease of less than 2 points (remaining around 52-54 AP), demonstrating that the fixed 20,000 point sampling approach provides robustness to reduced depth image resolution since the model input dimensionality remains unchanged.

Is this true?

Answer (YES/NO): YES